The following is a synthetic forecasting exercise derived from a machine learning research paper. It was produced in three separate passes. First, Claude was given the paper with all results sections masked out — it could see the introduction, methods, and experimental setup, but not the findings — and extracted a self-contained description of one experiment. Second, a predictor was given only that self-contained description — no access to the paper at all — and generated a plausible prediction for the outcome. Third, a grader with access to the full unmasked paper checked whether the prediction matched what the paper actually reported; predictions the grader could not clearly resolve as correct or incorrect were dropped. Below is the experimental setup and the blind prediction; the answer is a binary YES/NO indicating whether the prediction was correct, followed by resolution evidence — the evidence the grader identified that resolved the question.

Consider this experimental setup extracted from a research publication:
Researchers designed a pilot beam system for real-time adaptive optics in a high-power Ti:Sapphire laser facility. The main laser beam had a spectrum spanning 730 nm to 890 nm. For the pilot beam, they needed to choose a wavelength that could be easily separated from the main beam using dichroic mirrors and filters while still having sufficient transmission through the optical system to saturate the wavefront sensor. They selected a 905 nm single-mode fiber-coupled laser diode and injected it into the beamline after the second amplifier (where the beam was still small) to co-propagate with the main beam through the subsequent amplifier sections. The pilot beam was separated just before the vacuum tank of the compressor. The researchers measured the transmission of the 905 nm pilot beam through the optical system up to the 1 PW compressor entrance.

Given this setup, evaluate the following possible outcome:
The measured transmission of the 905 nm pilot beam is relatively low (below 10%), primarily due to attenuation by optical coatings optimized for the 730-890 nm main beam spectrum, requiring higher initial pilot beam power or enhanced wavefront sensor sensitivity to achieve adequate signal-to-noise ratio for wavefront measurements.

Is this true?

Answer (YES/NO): NO